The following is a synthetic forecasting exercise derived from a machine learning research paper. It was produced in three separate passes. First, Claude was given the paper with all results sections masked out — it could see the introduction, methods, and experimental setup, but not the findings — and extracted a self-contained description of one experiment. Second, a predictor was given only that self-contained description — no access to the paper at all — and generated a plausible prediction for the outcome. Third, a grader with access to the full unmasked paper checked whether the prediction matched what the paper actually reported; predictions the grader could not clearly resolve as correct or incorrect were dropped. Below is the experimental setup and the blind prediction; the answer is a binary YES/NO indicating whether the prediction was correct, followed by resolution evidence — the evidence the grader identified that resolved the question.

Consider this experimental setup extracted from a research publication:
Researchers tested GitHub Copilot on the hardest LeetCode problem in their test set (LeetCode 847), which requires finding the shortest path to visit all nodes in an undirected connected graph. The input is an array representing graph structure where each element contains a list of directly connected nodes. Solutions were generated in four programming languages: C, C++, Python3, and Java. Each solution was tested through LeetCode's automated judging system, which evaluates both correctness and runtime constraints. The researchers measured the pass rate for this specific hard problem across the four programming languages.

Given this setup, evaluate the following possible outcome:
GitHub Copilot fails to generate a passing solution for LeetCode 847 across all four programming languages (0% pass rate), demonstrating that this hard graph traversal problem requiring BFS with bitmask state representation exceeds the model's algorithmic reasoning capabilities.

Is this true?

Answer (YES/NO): NO